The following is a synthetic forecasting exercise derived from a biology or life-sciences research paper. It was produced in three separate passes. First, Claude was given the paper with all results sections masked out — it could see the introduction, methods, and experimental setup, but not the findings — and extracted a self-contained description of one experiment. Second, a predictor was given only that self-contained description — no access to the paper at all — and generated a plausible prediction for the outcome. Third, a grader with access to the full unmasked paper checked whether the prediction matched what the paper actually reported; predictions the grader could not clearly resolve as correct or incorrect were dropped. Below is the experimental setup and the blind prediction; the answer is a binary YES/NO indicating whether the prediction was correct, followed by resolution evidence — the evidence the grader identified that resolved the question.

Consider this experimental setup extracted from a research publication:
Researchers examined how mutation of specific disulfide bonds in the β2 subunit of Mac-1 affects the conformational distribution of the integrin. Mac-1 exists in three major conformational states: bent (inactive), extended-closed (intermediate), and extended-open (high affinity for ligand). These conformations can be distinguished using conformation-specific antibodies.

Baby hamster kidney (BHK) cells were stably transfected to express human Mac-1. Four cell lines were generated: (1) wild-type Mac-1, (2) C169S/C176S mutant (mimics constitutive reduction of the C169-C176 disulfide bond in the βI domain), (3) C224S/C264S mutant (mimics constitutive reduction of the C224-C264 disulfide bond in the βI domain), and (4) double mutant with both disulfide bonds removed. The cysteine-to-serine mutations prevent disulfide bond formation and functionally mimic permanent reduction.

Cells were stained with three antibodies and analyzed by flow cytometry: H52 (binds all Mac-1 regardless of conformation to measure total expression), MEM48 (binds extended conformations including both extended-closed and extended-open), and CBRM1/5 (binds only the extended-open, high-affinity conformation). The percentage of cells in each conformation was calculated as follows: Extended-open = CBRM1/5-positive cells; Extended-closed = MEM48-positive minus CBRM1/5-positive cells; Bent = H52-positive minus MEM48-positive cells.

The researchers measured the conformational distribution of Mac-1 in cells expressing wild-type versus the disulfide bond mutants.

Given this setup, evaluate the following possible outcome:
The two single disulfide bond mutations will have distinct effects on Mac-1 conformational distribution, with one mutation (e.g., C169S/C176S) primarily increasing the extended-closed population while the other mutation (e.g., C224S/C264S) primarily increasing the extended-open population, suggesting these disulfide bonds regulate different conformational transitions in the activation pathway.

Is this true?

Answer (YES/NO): NO